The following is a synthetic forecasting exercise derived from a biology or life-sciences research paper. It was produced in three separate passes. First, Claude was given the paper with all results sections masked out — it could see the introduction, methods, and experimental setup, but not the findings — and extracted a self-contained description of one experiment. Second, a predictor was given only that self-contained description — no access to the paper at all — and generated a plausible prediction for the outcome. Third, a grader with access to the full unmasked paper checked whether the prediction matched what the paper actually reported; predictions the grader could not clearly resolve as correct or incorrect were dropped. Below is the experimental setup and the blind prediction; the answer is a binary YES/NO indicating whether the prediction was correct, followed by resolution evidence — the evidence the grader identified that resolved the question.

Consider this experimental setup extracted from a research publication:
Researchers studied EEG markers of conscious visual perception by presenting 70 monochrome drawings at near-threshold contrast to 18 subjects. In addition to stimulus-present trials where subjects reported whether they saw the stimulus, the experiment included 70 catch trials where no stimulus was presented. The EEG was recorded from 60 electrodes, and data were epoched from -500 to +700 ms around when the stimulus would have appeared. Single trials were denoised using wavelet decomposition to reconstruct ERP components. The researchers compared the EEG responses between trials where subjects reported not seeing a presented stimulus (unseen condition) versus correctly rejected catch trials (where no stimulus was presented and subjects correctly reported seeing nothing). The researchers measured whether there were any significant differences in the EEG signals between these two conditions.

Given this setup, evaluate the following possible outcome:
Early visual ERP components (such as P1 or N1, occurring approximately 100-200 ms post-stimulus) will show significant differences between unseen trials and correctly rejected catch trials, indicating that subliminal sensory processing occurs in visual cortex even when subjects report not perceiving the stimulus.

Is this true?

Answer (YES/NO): NO